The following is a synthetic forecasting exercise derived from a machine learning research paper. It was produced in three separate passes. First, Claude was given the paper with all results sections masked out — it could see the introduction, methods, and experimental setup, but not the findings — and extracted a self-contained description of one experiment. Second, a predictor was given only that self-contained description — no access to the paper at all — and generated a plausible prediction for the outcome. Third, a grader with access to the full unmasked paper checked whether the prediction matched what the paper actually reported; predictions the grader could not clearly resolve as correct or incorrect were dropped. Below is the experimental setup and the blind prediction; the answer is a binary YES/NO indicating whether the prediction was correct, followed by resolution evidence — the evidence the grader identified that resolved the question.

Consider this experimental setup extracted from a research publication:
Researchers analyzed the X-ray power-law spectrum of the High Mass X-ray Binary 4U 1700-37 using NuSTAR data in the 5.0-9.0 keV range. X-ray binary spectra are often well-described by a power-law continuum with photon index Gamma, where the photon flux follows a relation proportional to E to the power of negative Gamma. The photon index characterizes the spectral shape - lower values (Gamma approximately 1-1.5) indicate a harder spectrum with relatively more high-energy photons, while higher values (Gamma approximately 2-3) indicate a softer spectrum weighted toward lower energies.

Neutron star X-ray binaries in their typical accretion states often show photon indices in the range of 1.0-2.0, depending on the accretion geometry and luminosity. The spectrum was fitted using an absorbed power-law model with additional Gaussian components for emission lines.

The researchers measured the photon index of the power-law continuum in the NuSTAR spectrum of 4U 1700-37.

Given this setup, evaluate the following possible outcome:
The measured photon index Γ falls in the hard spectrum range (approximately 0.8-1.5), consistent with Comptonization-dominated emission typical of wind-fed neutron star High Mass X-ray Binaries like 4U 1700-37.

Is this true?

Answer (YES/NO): YES